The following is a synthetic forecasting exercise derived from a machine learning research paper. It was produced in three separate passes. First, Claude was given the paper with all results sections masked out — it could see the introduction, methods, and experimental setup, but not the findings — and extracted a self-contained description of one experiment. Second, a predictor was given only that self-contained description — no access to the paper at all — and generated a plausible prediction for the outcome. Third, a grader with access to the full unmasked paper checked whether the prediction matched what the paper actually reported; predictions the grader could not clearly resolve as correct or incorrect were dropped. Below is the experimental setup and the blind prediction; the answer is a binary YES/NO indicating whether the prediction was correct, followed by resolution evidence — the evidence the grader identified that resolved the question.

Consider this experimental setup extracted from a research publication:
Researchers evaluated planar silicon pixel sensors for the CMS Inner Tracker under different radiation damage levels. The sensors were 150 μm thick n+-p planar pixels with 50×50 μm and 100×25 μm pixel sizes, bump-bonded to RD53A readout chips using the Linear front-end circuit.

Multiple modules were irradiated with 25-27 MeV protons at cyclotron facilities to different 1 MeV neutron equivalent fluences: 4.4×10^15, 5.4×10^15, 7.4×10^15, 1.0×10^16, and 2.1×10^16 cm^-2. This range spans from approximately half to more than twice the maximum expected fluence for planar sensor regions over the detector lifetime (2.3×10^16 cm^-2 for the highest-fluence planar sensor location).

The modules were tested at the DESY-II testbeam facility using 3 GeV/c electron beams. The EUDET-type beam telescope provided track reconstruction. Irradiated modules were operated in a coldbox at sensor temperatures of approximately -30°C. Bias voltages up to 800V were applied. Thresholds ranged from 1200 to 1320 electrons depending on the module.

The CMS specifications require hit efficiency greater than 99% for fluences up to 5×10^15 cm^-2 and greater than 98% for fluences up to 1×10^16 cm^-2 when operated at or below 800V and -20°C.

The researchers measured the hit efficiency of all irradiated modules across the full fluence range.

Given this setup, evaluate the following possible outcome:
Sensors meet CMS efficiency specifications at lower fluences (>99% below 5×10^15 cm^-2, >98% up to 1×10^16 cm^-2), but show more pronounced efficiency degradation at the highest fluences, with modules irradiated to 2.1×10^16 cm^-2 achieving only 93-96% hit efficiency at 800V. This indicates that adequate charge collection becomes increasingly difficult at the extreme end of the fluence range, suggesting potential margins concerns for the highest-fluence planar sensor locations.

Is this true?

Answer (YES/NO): NO